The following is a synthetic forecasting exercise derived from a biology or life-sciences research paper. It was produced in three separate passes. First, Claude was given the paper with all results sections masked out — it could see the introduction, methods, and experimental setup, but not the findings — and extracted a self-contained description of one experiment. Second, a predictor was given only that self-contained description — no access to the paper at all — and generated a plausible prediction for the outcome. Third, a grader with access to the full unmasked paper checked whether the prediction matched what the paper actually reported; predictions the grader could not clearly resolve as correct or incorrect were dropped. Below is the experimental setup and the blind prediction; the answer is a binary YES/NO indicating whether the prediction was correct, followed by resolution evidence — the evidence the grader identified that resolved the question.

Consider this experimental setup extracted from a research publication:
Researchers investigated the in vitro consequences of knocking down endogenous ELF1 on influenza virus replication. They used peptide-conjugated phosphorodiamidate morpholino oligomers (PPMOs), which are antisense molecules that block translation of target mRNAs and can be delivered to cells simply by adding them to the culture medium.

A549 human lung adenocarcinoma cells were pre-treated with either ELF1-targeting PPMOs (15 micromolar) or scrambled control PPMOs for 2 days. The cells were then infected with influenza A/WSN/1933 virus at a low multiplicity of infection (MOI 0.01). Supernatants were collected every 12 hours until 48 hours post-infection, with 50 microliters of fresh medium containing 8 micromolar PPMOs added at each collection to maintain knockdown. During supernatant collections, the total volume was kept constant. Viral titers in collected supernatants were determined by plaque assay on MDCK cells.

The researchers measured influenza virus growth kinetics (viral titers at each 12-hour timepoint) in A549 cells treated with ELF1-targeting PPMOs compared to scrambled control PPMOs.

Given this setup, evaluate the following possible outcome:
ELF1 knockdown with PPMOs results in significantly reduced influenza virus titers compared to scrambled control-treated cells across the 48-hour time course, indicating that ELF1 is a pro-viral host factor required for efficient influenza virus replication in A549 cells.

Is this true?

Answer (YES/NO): NO